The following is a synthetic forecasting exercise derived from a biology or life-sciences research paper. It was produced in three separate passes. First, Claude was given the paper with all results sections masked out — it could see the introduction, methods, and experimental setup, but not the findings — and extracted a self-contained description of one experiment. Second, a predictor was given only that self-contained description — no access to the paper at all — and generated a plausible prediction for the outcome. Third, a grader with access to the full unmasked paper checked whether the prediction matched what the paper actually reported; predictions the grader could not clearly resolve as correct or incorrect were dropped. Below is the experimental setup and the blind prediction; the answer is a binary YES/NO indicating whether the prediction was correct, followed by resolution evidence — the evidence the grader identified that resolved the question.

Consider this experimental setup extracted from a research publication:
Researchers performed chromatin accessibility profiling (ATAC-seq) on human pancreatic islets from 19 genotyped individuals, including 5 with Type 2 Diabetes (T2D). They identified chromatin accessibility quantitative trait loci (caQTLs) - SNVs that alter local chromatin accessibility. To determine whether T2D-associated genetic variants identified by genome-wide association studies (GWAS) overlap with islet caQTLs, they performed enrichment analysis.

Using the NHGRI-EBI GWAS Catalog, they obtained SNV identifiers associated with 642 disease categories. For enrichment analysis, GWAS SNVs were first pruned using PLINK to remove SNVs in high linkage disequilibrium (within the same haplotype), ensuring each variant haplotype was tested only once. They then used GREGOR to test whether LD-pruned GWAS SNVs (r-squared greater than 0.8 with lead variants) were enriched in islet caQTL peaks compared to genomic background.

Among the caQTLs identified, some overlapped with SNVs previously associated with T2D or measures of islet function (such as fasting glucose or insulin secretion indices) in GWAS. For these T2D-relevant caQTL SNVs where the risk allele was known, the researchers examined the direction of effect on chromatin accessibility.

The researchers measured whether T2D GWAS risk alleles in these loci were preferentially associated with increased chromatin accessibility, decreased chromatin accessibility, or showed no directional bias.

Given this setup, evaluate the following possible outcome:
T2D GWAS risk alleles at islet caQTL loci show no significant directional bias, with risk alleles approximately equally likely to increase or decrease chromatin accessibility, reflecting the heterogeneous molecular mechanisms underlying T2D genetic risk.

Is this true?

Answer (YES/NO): NO